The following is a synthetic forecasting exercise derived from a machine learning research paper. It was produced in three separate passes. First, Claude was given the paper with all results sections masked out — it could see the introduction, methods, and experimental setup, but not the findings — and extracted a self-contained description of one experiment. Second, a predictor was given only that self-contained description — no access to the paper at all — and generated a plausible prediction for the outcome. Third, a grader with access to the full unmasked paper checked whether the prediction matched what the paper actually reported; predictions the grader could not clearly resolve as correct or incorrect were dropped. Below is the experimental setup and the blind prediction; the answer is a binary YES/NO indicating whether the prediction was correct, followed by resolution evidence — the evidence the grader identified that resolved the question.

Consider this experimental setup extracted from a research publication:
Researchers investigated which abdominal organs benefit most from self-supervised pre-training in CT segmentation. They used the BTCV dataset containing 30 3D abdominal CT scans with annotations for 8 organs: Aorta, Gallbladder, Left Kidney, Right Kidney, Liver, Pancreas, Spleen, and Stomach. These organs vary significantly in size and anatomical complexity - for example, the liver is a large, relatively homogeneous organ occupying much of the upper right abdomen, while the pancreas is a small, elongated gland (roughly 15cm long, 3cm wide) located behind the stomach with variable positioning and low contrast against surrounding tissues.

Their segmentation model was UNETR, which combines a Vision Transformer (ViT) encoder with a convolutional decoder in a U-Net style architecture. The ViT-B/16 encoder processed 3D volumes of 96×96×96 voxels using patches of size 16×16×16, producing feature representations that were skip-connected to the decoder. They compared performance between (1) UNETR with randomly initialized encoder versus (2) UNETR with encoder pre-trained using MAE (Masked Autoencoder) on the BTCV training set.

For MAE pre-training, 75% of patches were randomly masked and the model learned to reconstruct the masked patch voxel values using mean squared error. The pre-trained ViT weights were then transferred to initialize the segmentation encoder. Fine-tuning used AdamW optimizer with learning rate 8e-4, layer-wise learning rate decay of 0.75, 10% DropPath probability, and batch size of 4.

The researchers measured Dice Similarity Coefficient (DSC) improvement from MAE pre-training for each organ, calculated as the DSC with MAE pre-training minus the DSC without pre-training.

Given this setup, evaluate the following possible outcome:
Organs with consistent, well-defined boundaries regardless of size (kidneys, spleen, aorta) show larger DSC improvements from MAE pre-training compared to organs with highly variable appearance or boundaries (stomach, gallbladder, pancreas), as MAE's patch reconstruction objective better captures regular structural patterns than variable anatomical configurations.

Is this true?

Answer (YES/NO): NO